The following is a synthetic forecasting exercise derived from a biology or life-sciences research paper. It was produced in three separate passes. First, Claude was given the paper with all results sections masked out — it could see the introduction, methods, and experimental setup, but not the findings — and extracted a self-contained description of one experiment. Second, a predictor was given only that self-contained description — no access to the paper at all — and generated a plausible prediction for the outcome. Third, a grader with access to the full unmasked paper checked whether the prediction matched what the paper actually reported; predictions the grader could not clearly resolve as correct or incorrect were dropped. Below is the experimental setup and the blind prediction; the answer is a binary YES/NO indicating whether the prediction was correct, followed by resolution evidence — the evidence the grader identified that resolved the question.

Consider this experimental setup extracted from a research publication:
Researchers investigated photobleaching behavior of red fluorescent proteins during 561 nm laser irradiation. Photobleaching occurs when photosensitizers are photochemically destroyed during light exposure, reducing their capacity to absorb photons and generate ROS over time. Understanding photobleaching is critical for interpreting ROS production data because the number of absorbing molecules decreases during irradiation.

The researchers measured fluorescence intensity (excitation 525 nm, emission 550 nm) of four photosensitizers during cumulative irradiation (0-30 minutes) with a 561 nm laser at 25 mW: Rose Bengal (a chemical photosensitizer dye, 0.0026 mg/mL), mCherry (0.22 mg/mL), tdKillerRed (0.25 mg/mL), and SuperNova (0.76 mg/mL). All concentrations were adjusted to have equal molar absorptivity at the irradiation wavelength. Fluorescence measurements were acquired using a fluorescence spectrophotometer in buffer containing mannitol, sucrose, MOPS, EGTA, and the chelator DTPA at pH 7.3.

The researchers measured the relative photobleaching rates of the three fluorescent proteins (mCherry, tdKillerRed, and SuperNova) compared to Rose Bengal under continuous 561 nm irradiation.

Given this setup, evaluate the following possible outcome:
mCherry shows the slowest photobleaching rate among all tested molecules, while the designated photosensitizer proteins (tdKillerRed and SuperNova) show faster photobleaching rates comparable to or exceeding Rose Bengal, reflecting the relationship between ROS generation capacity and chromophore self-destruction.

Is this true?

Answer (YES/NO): NO